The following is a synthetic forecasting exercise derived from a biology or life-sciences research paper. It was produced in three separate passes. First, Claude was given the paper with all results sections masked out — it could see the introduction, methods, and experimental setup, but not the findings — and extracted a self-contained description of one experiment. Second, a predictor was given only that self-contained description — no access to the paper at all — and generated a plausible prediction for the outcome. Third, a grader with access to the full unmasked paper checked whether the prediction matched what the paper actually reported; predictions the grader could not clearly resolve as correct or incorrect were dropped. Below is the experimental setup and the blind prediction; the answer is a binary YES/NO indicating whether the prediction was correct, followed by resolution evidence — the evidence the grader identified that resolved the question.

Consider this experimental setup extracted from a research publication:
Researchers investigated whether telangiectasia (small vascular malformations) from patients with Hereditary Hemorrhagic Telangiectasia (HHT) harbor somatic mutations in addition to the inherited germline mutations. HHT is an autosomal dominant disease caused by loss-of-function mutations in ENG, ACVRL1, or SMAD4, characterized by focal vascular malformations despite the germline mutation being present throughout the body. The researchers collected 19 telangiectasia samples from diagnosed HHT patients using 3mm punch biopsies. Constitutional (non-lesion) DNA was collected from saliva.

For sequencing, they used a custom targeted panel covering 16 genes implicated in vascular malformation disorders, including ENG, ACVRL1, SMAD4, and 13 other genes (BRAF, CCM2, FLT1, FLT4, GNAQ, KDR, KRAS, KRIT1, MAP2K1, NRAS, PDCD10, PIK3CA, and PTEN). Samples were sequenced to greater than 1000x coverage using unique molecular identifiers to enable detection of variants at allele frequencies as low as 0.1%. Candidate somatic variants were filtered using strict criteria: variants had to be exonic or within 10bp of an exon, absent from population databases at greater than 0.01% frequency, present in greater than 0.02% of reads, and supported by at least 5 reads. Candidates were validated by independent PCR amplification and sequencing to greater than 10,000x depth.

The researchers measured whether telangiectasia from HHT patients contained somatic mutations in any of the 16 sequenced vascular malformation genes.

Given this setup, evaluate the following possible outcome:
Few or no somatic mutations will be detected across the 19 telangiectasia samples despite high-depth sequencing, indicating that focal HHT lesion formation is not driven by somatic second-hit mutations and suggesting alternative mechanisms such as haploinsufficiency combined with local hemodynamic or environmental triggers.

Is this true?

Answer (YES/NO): NO